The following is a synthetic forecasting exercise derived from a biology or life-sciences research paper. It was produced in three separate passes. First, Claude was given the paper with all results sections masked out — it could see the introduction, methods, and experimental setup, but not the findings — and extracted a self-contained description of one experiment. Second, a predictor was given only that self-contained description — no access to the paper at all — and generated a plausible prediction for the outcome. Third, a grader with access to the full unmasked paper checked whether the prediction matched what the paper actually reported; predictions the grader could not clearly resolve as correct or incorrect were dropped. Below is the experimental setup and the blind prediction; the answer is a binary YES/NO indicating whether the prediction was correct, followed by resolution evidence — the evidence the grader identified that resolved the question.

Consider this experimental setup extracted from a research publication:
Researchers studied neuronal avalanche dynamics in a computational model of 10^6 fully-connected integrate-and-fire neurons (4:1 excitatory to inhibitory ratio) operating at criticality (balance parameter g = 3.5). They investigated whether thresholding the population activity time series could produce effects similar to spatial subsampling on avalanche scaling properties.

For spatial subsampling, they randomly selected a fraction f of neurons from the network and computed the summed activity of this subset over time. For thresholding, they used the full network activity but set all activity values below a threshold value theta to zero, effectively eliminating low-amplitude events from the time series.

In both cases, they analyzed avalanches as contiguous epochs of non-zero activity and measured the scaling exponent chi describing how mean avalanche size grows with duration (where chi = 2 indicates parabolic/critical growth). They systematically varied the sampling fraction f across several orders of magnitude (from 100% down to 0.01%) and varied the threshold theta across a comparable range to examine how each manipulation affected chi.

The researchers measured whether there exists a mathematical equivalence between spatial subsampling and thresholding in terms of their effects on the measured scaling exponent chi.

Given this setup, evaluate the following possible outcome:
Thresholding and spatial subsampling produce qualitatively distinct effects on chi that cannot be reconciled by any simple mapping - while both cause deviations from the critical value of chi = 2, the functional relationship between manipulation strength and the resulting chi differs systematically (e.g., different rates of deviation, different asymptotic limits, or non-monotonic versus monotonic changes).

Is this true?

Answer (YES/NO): NO